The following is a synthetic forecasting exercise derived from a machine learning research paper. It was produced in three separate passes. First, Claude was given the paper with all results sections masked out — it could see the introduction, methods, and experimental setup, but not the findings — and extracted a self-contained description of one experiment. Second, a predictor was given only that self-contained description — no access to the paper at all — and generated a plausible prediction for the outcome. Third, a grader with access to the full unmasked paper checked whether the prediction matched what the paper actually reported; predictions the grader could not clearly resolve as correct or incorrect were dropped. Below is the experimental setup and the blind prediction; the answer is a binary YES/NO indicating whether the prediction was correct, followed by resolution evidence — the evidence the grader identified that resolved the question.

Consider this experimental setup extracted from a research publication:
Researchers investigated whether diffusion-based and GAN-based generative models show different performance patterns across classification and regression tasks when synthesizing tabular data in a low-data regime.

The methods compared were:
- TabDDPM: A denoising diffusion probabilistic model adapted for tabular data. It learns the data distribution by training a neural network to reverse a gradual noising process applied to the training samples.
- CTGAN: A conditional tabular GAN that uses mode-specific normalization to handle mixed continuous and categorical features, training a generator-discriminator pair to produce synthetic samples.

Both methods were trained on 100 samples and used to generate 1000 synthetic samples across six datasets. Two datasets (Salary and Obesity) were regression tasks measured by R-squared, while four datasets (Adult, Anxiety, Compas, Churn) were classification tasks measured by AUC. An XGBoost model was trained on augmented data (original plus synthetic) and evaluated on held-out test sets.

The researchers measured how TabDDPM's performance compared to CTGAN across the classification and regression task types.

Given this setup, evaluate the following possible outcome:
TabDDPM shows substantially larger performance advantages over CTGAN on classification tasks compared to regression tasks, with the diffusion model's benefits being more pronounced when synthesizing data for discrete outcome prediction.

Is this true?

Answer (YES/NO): NO